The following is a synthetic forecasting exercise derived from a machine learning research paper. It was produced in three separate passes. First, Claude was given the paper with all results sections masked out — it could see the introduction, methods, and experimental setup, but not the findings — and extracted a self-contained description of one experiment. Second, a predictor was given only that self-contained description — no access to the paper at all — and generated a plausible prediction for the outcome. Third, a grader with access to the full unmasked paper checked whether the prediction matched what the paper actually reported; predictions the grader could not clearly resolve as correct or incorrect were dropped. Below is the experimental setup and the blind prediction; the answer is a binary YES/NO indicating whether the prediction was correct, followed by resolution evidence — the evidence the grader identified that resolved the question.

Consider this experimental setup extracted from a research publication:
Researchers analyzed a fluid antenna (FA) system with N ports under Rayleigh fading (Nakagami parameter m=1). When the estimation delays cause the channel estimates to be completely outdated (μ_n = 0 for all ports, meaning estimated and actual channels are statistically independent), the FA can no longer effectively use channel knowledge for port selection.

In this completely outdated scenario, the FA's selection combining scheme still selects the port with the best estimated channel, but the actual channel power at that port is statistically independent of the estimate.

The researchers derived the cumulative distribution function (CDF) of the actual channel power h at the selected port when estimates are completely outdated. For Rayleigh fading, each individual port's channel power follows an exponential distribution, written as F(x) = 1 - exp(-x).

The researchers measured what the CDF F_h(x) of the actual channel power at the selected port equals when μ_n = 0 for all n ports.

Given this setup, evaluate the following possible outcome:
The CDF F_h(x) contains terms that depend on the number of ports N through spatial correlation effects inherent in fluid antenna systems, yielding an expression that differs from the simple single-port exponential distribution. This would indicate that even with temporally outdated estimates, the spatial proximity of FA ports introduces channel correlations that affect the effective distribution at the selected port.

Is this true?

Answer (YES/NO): NO